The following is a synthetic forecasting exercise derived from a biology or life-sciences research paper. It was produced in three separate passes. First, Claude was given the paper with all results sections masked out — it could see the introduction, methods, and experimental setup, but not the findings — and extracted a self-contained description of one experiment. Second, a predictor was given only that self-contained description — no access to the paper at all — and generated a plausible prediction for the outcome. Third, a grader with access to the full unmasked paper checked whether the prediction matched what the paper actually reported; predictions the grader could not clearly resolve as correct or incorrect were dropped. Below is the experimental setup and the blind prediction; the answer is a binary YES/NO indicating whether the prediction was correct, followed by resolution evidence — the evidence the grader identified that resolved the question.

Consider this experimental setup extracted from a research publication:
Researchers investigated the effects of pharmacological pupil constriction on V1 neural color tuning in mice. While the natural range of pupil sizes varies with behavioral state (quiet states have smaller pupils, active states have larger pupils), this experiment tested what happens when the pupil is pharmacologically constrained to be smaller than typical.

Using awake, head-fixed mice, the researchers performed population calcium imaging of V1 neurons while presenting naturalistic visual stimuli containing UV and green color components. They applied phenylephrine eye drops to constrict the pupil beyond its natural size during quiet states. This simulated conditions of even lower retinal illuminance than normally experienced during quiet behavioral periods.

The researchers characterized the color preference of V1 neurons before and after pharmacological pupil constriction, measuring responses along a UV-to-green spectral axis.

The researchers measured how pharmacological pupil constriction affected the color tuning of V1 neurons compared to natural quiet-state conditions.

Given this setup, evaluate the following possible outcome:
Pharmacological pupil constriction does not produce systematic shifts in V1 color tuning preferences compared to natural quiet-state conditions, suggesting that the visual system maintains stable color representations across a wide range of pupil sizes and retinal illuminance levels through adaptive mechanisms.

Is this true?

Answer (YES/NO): NO